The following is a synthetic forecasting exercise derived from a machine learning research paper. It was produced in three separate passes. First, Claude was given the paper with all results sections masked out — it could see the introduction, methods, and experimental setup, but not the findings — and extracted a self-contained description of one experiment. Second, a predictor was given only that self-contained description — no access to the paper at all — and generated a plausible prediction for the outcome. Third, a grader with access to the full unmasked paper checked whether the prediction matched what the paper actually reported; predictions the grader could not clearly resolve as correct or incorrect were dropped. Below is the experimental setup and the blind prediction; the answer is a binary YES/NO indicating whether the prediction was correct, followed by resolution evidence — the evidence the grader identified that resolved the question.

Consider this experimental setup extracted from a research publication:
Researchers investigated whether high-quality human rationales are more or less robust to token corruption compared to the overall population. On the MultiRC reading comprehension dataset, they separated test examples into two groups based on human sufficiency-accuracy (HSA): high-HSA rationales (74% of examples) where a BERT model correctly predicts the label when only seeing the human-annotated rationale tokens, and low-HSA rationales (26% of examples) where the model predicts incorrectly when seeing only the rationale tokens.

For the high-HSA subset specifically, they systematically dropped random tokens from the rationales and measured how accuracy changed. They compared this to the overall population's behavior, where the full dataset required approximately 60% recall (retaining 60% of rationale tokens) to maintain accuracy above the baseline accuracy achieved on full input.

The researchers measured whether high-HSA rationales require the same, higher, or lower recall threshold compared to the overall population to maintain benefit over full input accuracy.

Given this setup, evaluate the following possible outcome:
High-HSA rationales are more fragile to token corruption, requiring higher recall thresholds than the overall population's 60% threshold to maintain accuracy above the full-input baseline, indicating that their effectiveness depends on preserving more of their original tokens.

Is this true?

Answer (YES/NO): NO